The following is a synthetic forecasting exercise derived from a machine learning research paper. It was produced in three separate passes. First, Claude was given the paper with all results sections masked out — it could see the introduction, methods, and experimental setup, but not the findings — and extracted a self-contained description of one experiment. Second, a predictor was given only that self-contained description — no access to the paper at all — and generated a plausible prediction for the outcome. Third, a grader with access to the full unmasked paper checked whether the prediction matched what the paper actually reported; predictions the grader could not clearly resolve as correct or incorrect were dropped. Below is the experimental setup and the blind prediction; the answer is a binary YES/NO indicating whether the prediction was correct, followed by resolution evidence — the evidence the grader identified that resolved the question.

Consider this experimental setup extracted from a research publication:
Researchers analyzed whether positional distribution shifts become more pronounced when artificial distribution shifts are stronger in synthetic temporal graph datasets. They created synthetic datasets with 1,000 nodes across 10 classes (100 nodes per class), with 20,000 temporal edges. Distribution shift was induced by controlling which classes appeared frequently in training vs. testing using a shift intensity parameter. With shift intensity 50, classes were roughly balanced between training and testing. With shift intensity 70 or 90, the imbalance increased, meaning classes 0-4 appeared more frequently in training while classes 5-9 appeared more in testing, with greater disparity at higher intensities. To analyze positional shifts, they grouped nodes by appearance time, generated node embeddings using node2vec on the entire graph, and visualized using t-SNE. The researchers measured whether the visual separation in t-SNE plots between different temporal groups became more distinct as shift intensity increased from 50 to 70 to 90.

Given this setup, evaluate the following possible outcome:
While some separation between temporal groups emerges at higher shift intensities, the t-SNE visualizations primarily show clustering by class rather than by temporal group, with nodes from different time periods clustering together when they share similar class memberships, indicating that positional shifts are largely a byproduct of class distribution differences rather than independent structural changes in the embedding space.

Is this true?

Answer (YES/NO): NO